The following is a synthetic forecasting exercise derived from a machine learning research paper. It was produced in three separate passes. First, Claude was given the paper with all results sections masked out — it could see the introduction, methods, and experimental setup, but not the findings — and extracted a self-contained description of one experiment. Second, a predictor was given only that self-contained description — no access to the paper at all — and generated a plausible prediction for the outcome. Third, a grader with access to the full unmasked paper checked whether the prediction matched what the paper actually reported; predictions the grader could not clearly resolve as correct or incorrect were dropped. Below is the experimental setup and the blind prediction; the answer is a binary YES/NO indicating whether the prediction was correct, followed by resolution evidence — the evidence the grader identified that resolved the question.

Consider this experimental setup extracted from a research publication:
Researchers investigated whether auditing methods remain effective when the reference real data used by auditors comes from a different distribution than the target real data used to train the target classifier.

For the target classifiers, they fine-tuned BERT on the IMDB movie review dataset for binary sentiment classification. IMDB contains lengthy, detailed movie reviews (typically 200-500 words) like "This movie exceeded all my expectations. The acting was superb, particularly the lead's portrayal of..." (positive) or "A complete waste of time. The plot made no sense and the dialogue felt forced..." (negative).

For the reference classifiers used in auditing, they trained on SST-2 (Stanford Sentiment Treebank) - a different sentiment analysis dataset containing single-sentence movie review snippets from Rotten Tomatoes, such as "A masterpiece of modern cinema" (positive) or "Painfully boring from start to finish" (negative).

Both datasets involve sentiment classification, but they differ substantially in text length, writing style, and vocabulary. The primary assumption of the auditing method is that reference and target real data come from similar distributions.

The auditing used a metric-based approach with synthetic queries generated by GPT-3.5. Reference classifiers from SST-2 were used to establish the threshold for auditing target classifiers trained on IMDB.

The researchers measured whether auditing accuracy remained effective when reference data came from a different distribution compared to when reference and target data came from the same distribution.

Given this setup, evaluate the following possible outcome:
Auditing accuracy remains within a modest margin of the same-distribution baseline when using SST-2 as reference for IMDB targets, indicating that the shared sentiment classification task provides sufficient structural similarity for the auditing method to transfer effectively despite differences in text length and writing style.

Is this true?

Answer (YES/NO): YES